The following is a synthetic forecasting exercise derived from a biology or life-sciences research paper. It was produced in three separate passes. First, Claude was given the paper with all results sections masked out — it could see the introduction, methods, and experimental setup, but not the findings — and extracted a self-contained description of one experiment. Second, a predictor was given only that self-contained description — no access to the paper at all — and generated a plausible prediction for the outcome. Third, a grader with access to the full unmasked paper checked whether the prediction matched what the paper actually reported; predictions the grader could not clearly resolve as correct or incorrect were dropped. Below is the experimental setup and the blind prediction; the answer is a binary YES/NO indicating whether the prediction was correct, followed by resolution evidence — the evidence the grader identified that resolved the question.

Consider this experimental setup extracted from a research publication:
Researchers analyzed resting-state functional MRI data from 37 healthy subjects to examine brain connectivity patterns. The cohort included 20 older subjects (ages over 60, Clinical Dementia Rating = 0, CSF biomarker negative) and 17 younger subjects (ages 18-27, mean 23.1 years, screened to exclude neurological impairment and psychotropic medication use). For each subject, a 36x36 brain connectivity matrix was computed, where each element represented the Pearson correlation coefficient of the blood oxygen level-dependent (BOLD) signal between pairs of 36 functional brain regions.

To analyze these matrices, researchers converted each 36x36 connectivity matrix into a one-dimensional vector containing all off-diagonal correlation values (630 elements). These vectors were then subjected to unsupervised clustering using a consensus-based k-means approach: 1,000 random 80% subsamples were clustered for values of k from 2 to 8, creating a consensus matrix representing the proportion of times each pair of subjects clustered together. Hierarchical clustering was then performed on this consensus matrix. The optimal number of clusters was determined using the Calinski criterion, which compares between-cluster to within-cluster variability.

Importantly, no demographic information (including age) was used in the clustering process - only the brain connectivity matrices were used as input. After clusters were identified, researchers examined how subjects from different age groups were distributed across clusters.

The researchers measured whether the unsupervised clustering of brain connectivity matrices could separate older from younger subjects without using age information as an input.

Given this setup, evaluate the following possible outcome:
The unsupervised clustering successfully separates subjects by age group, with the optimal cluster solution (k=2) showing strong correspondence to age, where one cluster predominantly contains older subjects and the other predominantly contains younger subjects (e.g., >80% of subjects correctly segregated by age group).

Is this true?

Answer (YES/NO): YES